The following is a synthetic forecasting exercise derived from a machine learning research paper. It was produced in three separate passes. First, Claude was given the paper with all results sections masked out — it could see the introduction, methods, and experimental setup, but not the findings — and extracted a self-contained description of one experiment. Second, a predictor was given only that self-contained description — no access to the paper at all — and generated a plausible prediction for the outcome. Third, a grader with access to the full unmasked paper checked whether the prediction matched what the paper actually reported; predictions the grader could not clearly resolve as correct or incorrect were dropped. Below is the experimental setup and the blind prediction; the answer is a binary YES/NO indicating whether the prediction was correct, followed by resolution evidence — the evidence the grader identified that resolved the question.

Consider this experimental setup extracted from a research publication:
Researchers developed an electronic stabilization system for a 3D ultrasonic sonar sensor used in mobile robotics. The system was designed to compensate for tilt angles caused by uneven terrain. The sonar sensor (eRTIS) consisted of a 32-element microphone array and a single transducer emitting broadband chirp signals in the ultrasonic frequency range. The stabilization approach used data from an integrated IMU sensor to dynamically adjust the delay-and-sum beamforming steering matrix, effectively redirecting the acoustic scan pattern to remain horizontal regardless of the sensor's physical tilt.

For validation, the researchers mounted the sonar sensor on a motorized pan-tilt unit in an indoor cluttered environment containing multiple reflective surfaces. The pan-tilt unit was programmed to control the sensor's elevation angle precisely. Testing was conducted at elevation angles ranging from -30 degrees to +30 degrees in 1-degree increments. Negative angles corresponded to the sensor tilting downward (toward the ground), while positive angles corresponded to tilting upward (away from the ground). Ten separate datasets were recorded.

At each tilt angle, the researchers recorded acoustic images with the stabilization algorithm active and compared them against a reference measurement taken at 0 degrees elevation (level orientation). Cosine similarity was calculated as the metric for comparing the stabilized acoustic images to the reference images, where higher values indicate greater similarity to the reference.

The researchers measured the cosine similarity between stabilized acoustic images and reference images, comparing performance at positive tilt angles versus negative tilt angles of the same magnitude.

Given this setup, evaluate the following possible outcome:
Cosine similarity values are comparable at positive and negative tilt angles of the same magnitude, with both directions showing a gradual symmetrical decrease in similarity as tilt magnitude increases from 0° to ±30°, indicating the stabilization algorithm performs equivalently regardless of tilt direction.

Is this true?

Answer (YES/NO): NO